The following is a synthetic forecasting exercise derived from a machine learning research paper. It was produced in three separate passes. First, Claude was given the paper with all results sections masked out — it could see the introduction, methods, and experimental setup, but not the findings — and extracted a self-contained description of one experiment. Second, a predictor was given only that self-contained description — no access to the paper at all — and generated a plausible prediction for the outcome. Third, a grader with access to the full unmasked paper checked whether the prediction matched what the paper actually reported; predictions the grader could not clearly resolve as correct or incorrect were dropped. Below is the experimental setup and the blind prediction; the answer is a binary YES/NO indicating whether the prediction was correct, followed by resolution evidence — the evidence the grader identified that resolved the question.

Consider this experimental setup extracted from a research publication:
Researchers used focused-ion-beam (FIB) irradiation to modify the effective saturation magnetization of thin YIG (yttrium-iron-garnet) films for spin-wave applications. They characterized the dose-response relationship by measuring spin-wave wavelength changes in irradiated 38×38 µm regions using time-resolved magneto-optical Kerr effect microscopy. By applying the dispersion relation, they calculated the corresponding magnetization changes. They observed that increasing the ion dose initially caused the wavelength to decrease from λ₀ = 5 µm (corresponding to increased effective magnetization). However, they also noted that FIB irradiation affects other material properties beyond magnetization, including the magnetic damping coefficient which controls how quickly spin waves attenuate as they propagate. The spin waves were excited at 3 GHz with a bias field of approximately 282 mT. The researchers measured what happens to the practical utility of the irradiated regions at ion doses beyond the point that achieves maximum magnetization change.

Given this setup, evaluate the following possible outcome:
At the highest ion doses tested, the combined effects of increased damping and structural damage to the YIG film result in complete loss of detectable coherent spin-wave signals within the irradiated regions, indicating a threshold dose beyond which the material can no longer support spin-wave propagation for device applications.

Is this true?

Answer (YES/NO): NO